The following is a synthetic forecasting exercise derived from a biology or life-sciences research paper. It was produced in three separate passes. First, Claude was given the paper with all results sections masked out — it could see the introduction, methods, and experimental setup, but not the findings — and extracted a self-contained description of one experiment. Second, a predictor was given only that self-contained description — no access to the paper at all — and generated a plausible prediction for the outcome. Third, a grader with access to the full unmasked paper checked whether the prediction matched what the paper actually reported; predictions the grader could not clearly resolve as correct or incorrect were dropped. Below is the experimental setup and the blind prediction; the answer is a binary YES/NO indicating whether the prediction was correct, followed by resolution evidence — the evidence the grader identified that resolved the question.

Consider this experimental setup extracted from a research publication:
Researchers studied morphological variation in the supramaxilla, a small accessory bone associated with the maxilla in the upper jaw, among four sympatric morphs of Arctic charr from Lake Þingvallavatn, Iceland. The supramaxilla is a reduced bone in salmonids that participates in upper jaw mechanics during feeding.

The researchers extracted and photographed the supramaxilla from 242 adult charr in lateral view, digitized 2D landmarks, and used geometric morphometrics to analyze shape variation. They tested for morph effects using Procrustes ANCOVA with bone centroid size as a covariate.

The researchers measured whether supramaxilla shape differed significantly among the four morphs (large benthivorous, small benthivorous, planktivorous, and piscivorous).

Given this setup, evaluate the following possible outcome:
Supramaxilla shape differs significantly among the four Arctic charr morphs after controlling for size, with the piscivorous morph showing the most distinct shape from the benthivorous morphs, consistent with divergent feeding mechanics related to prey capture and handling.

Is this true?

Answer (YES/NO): NO